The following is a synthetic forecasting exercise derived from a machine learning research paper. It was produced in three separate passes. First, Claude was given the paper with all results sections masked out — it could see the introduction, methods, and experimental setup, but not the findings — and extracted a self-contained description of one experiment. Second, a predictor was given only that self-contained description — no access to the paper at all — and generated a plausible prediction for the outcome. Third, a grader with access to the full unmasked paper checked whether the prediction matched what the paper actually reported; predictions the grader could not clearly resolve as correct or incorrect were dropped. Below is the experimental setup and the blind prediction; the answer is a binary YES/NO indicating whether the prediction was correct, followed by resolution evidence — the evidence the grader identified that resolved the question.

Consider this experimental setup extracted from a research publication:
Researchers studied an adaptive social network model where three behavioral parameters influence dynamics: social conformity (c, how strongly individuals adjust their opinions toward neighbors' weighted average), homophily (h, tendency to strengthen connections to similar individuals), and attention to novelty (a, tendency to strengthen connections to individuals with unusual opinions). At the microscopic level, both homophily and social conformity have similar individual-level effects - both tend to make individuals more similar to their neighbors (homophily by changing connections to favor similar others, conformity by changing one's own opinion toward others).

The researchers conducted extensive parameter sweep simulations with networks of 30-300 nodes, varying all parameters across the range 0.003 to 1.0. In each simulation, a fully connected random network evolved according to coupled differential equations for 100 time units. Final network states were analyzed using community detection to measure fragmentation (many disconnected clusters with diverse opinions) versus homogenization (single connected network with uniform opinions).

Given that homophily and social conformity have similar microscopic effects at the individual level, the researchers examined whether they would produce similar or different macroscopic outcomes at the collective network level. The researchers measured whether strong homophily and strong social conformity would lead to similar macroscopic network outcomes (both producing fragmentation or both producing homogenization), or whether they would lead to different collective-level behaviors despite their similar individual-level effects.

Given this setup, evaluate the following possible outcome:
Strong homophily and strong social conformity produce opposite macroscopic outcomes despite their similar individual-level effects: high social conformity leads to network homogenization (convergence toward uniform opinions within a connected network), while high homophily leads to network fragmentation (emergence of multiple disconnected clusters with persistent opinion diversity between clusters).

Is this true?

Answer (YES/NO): YES